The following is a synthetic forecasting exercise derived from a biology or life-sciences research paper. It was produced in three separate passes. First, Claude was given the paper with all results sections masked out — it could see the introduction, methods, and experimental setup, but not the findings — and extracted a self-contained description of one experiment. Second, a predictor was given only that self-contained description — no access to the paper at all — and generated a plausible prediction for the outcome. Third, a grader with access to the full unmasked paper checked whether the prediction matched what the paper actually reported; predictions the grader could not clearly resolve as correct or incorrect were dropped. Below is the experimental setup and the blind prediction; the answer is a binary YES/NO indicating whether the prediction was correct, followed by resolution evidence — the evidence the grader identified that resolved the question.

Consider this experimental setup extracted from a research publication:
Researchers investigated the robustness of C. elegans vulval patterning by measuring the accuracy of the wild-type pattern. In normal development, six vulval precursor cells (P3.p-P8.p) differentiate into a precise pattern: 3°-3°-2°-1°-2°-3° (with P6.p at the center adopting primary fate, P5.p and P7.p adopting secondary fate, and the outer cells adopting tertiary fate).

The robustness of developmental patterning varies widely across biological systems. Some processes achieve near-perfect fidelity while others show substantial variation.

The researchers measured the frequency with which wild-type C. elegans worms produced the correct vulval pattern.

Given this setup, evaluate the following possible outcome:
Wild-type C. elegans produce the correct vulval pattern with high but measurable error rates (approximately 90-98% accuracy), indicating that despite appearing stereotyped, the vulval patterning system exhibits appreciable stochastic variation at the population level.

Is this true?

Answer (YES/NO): NO